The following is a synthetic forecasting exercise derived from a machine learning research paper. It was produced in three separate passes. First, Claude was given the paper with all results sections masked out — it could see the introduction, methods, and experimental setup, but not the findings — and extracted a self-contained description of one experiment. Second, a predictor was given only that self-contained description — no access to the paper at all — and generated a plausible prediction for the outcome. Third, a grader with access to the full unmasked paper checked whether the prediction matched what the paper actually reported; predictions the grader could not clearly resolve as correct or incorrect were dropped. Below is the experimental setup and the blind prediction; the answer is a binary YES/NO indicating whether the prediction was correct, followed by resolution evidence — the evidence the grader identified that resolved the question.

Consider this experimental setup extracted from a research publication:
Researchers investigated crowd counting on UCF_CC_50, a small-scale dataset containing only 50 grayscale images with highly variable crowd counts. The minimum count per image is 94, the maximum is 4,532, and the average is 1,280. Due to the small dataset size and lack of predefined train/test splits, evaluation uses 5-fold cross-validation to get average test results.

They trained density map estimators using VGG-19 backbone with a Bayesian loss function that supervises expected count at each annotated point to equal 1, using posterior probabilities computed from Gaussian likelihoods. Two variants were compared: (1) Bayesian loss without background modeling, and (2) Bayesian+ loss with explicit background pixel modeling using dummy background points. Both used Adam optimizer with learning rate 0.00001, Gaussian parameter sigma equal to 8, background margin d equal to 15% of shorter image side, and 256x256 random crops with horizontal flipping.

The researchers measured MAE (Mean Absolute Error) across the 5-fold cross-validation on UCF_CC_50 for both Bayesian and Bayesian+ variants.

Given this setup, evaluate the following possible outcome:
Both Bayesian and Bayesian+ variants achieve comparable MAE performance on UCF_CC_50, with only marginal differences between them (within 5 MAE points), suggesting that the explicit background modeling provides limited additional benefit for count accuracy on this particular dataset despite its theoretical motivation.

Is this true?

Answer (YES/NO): NO